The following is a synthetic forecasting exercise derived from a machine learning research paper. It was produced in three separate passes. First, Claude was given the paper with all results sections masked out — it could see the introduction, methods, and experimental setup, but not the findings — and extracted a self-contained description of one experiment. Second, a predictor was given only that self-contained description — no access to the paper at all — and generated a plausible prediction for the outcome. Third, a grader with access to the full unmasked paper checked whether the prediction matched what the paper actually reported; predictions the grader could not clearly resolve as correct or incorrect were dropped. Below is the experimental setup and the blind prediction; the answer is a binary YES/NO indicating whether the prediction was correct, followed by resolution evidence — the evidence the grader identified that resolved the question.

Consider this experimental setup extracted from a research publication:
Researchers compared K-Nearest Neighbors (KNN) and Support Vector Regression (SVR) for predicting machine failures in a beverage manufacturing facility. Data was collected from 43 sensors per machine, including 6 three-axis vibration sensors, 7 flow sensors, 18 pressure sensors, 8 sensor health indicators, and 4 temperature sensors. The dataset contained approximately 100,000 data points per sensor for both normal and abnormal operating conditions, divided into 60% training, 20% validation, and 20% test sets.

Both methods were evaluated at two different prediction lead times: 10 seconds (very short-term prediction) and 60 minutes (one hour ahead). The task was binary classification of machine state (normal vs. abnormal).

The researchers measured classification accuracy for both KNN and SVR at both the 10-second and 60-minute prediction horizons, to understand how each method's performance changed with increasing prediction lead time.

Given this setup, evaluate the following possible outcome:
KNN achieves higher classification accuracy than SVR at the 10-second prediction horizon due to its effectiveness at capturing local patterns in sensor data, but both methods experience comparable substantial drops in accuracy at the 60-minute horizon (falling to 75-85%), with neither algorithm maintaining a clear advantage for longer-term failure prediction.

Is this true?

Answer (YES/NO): NO